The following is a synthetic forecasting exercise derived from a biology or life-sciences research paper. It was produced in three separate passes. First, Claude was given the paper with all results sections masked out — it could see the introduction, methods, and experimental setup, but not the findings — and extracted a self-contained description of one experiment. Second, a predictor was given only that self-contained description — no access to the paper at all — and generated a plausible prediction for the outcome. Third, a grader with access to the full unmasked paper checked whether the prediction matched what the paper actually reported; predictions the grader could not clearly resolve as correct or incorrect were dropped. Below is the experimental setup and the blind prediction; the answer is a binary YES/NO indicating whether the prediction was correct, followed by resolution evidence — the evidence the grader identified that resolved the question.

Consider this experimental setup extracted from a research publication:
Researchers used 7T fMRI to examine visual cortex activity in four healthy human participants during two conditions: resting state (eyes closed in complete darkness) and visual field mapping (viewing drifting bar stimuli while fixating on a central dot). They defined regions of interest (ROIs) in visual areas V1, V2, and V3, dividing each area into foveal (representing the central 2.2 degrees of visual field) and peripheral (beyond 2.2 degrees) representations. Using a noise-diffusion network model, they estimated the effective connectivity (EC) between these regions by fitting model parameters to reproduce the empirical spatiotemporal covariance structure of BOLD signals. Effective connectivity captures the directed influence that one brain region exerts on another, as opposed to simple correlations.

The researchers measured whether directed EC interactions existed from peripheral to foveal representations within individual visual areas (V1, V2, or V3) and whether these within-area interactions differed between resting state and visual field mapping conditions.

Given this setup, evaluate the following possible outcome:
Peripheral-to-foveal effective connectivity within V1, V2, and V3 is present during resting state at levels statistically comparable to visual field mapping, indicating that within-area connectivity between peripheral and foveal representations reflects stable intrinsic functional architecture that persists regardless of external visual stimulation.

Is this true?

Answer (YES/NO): NO